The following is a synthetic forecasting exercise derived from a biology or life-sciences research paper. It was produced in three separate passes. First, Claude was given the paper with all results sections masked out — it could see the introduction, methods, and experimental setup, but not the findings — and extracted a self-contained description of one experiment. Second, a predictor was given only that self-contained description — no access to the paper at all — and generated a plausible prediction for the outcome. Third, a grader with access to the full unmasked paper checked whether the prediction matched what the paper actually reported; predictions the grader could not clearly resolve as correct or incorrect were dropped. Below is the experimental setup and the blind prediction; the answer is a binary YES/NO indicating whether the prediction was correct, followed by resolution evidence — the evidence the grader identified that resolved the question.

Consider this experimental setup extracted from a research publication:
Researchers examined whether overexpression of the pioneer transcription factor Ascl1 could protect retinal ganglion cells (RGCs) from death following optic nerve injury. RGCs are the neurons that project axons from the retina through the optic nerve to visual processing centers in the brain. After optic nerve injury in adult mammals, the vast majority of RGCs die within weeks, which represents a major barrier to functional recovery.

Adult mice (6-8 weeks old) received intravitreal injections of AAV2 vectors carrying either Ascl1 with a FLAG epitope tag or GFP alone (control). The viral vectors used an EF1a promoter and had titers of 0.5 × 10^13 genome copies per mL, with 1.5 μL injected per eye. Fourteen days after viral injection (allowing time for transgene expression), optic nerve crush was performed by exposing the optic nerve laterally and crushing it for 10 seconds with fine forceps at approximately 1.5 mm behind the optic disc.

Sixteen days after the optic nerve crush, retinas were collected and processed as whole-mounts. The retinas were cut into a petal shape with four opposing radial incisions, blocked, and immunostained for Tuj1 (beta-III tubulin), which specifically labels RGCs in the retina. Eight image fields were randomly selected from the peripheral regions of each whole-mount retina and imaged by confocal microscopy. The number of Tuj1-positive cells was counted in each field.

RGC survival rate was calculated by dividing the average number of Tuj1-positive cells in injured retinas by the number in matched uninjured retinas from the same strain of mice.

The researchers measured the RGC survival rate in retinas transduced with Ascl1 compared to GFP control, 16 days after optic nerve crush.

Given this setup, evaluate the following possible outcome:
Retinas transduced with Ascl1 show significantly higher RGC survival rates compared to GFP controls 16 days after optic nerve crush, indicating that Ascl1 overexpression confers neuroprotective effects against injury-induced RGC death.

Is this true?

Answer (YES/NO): YES